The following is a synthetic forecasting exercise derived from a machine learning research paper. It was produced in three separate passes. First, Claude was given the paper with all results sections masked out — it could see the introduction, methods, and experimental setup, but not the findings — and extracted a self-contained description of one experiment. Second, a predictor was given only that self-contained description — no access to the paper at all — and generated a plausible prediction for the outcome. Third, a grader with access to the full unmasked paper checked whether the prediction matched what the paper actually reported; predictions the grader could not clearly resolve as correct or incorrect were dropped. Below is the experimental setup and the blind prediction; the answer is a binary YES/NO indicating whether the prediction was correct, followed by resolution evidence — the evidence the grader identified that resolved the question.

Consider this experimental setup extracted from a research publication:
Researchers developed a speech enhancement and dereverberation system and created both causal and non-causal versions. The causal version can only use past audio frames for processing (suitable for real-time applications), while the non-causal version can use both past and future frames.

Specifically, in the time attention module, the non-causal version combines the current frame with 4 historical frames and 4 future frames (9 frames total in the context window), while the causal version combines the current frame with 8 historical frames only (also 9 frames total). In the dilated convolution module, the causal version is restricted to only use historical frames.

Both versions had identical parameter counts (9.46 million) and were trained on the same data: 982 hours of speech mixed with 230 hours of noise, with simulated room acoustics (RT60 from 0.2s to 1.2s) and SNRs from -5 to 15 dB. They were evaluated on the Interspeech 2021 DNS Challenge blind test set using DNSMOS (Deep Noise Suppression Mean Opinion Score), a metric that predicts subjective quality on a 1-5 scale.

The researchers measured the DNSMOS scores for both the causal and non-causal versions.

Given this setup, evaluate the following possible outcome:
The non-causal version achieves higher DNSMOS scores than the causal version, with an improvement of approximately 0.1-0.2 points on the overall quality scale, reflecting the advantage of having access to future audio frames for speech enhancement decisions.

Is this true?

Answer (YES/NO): NO